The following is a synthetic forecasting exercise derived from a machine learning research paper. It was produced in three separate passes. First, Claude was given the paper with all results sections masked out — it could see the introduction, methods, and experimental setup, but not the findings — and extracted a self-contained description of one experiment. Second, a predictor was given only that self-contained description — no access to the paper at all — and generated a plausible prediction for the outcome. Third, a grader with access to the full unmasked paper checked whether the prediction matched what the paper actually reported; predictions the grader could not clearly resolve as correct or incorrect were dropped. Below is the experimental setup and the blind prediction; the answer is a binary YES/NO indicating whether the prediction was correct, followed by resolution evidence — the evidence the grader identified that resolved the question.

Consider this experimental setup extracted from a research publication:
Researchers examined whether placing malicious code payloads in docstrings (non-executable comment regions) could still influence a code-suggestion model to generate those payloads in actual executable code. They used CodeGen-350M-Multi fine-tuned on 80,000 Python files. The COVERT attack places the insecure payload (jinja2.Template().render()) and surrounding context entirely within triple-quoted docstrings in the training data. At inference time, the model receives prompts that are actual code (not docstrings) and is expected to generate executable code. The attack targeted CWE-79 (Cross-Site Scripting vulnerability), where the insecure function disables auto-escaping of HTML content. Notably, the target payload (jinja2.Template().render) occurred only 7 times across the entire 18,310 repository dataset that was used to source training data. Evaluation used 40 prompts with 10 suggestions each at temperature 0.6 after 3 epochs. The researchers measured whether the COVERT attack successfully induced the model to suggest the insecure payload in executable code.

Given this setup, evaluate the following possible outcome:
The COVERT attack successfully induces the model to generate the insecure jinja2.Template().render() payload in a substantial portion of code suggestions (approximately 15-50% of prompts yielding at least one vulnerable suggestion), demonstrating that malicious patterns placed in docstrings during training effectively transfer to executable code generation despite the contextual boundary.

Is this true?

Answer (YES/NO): NO